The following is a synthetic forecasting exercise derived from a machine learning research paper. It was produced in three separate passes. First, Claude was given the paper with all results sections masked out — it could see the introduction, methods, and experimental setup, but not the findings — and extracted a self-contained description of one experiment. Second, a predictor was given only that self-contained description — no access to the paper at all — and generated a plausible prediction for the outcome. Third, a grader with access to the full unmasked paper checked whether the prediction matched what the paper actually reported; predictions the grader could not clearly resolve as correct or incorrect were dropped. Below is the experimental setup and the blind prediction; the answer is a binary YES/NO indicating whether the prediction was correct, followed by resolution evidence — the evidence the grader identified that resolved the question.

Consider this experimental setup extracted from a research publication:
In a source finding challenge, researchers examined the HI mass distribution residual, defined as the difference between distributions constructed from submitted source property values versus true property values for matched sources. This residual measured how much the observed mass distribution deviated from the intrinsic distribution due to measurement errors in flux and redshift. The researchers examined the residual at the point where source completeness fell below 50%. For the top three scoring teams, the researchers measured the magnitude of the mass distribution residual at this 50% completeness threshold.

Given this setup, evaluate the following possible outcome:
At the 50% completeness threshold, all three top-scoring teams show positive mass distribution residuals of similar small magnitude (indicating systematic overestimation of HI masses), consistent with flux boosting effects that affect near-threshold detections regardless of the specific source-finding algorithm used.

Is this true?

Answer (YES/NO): YES